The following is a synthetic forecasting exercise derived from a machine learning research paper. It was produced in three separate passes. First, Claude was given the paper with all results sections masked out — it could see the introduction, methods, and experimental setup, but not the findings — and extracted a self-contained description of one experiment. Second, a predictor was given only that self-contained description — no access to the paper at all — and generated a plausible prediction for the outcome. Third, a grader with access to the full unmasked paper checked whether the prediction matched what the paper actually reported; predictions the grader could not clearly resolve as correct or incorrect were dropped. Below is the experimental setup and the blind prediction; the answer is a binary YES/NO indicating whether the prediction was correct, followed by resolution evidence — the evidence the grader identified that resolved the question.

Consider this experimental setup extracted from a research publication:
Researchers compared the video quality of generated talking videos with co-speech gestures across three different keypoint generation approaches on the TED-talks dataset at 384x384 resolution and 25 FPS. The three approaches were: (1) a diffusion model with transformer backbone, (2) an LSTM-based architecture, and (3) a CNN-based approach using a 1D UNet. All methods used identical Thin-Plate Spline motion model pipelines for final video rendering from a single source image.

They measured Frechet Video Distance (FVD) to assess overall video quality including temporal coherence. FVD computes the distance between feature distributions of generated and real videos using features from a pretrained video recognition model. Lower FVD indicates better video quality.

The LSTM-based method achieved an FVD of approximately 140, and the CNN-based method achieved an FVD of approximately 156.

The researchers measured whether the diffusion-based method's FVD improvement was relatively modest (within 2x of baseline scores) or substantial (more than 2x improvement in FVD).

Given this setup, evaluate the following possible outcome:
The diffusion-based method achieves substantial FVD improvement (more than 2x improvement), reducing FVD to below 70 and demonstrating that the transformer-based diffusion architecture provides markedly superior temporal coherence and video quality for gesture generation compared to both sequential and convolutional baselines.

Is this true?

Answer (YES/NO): YES